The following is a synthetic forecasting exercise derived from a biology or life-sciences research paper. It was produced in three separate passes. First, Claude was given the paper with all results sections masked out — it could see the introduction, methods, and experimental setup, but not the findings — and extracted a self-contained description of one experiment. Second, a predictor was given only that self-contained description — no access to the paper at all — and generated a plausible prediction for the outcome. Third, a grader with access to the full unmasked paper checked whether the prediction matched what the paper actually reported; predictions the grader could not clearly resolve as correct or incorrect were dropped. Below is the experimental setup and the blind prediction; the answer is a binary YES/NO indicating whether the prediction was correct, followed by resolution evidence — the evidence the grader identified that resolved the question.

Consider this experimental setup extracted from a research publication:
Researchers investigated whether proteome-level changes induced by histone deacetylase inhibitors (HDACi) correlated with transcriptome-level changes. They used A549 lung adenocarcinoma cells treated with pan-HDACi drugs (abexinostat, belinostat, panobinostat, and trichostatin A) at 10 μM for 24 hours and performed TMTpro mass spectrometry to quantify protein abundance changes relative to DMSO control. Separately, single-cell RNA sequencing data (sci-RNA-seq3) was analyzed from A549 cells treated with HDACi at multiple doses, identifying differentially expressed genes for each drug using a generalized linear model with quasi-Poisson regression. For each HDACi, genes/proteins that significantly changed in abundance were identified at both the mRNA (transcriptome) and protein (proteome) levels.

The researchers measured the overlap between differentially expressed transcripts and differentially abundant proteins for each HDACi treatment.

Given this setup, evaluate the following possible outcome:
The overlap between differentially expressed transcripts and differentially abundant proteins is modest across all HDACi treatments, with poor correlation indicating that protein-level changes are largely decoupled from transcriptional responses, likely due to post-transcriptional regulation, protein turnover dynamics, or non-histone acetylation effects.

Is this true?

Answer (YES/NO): NO